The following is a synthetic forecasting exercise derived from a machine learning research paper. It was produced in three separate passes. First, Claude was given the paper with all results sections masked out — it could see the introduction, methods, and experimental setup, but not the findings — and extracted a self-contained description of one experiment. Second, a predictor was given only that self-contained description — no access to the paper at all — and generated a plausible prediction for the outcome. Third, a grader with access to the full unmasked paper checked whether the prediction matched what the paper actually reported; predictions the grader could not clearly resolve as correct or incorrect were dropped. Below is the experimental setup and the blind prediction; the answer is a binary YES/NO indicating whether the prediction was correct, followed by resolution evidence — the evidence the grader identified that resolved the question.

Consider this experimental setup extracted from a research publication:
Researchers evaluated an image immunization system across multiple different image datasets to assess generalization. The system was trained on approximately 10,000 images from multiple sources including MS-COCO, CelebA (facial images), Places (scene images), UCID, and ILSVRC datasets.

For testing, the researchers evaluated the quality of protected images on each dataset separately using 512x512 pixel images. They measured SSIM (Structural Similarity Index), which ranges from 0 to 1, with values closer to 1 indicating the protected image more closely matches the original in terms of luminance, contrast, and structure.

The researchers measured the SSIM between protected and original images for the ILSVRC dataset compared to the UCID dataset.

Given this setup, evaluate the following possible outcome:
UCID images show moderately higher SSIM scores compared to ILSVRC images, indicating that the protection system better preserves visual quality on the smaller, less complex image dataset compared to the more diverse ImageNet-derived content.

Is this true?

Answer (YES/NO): NO